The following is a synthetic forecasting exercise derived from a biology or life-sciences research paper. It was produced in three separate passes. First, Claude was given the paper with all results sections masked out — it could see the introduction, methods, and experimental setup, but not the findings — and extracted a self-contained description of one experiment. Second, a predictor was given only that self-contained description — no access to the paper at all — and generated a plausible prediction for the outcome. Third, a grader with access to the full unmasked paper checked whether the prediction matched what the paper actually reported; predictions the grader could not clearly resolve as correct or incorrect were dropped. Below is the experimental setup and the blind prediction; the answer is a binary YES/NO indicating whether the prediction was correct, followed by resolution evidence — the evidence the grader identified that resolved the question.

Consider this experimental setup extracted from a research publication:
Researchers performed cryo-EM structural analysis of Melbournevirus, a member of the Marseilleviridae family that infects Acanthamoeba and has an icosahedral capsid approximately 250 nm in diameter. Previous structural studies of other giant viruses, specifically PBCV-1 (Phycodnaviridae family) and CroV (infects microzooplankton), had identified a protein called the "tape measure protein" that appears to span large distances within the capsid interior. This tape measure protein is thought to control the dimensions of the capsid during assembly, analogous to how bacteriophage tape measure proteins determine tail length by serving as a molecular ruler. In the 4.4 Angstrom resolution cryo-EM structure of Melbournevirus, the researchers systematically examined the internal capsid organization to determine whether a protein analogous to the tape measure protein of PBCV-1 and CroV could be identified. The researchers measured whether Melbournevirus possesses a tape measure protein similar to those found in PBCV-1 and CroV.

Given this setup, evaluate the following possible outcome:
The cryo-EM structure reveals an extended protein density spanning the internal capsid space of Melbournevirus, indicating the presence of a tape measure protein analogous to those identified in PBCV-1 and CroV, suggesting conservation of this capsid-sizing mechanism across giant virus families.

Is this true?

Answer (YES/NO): NO